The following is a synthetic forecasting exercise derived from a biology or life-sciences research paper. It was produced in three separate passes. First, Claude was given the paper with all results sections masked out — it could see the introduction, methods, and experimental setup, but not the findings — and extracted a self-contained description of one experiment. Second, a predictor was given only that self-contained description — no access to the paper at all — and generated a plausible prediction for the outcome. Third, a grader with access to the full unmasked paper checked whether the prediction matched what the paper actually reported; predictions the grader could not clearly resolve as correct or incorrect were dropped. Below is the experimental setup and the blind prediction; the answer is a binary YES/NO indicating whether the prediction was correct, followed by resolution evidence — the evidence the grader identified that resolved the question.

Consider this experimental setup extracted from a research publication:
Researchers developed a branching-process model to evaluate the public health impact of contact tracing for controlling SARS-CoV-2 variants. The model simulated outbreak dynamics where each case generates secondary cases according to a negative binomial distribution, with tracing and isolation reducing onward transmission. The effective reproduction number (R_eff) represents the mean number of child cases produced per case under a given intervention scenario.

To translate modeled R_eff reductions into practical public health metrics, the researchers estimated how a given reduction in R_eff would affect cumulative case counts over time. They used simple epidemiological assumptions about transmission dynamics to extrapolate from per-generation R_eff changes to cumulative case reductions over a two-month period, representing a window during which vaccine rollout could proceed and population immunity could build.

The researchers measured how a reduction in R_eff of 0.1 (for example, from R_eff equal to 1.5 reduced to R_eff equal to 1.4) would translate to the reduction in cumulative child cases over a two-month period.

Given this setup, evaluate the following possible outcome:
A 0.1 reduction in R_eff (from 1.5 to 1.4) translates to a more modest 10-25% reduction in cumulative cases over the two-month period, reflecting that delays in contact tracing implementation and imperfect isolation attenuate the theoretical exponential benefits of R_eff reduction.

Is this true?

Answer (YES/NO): NO